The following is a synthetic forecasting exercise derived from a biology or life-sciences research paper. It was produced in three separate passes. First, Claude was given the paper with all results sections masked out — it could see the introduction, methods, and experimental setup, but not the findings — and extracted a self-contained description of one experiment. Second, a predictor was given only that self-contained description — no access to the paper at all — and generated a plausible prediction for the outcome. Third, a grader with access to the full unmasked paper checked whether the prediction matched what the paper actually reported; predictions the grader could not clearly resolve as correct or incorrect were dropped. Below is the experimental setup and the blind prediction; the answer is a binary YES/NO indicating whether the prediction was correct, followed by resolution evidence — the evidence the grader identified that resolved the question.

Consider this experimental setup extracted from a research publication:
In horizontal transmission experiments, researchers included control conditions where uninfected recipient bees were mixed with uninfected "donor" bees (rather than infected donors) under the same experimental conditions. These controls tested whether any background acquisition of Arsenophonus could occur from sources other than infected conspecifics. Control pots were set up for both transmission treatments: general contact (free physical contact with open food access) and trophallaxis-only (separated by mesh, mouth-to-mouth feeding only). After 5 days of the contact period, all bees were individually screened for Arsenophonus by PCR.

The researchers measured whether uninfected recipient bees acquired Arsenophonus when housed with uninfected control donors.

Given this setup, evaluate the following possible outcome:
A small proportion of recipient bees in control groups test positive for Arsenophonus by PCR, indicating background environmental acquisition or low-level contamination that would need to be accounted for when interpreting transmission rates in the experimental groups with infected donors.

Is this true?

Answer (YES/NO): NO